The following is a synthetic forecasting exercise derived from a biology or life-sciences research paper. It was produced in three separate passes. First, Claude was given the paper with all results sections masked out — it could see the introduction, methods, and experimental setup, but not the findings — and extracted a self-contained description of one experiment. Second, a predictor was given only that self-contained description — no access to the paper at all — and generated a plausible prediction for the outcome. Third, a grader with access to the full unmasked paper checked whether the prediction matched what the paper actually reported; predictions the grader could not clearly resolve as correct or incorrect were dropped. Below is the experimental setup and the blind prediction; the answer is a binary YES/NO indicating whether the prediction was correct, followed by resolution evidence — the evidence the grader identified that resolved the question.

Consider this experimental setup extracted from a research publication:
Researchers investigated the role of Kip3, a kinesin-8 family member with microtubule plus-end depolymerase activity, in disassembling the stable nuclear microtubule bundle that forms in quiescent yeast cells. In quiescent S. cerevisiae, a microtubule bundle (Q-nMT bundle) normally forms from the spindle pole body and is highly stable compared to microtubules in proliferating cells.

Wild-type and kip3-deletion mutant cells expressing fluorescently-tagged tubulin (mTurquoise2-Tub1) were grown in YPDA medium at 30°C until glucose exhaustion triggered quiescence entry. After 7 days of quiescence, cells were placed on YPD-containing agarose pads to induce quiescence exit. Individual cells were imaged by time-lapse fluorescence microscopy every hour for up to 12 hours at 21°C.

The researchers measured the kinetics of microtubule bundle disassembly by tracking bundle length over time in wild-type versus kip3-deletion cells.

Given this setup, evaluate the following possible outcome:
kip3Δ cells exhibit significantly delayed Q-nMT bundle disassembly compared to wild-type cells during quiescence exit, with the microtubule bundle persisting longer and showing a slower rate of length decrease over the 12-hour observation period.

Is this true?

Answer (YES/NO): NO